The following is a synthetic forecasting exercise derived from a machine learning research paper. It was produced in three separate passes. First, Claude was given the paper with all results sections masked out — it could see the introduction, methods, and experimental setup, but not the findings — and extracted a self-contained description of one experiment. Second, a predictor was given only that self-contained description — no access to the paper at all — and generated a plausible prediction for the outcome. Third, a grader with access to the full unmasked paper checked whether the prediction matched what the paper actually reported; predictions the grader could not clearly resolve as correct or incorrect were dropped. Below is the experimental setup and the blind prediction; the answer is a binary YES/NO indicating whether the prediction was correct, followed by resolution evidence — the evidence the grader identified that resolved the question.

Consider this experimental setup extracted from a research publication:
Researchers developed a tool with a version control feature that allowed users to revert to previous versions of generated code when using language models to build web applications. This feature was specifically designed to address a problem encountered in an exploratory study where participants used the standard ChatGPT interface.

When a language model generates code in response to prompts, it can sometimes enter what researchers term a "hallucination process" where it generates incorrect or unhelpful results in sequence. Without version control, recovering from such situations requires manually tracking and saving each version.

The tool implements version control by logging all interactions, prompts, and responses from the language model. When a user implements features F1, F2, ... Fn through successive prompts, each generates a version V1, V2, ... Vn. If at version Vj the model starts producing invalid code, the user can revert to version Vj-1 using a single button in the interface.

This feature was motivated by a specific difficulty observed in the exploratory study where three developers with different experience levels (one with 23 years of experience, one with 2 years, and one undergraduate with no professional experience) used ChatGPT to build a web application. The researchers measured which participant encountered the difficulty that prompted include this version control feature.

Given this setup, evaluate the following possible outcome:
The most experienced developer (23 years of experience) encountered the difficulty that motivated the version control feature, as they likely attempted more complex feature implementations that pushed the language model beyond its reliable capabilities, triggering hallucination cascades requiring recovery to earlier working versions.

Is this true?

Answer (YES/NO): NO